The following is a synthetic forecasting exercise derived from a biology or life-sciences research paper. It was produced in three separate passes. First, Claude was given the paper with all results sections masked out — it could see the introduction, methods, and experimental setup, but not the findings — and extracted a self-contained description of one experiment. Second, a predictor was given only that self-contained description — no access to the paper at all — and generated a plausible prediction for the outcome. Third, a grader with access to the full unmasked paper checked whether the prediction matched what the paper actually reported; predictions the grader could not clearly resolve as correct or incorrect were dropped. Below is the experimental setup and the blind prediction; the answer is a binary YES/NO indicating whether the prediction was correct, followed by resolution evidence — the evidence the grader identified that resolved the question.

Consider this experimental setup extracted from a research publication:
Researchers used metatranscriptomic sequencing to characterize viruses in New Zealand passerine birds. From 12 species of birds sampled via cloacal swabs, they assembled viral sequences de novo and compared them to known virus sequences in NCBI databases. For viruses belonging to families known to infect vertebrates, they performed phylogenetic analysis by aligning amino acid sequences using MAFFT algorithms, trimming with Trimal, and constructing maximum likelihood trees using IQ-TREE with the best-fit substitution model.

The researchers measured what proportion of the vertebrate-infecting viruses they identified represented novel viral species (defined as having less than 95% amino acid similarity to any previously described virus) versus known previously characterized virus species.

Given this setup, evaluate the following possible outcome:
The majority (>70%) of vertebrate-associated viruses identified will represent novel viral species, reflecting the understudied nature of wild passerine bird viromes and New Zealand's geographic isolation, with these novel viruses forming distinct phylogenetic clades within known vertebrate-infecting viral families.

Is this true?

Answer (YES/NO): YES